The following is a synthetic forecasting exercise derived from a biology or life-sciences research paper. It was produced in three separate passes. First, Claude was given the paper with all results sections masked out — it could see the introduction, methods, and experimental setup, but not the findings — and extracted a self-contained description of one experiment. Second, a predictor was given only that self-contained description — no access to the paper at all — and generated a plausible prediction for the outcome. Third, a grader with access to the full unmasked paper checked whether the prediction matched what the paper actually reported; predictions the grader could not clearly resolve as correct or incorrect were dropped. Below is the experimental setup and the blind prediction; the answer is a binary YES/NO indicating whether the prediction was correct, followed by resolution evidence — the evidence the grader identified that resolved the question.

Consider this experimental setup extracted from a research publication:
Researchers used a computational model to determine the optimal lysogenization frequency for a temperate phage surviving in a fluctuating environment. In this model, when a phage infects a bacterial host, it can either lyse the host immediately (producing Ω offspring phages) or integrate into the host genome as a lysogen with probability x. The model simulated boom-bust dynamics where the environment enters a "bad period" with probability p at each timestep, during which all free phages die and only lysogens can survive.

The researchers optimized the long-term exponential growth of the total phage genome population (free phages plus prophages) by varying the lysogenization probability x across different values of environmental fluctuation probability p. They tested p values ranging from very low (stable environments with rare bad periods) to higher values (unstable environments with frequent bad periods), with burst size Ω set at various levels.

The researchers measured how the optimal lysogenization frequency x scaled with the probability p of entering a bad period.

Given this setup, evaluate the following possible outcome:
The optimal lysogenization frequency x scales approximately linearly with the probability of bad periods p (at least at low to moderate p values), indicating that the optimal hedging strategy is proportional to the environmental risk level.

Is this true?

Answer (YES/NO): YES